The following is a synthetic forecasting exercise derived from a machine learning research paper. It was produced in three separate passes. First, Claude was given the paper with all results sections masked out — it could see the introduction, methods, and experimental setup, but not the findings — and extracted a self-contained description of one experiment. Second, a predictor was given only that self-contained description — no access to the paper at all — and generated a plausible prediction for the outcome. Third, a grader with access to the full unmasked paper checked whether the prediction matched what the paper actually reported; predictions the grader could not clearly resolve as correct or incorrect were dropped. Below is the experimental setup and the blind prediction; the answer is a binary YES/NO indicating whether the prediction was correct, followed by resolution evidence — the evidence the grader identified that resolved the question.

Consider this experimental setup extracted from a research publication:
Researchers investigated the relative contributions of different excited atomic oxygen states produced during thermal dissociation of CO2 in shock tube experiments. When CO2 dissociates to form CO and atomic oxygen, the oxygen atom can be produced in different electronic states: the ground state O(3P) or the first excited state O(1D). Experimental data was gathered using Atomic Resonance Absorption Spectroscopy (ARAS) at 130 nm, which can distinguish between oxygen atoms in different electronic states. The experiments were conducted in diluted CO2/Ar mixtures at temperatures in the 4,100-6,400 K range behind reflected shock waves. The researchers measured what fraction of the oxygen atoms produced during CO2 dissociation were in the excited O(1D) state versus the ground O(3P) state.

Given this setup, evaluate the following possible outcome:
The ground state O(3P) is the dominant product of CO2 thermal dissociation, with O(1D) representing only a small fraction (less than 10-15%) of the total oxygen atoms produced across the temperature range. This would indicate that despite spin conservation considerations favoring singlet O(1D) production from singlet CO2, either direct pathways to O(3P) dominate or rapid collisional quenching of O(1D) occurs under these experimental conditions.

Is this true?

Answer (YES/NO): YES